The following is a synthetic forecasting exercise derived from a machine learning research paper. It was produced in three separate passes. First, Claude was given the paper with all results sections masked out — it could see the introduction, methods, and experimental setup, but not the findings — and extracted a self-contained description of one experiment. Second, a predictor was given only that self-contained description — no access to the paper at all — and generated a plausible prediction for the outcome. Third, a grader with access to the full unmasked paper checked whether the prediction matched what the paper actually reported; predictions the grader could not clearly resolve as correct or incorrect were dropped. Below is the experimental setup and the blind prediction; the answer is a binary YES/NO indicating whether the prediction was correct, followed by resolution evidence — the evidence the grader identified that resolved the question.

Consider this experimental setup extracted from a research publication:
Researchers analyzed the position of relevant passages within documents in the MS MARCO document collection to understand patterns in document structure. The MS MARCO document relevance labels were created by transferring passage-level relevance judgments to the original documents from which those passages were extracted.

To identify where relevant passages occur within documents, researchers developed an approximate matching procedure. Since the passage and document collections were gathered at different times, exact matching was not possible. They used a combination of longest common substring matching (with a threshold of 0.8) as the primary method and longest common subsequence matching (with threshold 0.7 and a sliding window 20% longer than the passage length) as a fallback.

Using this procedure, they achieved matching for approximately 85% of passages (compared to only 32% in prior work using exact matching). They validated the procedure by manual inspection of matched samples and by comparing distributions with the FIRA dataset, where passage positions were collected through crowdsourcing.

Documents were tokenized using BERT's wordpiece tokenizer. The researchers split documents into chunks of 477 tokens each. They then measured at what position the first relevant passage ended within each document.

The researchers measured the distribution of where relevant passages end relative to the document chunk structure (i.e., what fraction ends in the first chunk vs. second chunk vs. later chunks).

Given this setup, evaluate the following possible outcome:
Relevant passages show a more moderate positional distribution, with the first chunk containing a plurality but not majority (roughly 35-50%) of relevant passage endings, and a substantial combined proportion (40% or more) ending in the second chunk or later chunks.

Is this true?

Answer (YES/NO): NO